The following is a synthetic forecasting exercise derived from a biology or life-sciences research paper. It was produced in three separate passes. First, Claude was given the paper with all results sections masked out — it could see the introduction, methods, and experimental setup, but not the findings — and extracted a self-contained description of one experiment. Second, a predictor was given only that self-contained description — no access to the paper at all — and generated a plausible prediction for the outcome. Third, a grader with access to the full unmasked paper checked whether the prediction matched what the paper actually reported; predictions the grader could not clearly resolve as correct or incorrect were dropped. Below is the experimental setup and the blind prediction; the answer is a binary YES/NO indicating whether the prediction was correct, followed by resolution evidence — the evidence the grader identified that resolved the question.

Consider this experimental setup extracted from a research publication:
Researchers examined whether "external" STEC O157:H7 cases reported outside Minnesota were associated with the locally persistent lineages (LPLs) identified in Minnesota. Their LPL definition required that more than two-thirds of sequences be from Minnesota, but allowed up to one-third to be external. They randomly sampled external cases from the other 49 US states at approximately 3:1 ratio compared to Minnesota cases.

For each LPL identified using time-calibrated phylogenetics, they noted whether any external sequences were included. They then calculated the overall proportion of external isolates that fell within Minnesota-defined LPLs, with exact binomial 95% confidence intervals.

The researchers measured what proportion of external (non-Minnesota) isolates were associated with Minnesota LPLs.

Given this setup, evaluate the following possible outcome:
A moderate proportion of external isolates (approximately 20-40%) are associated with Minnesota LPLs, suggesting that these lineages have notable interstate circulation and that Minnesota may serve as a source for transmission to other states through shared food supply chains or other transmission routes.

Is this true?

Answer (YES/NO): NO